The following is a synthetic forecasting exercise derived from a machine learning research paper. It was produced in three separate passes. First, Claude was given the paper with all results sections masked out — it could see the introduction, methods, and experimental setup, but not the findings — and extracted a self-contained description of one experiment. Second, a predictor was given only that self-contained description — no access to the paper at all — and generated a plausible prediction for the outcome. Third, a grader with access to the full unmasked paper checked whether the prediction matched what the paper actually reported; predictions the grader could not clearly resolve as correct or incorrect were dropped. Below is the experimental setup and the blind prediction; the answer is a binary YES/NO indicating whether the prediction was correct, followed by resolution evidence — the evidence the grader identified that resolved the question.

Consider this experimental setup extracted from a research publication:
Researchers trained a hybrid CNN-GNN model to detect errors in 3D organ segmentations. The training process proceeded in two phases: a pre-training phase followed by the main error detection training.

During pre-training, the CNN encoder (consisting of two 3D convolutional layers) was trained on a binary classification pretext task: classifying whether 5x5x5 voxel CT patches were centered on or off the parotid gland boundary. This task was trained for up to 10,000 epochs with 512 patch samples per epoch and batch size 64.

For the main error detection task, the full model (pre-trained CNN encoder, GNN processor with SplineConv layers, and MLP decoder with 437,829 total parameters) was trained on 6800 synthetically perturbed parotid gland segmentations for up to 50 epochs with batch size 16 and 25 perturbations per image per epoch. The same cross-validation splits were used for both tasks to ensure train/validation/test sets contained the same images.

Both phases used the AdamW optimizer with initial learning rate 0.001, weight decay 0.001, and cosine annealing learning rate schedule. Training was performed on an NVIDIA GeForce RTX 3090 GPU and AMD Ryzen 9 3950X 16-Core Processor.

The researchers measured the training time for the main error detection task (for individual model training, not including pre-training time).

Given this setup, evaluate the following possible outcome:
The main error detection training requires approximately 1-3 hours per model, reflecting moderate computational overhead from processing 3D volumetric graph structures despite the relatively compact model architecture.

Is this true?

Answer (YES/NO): NO